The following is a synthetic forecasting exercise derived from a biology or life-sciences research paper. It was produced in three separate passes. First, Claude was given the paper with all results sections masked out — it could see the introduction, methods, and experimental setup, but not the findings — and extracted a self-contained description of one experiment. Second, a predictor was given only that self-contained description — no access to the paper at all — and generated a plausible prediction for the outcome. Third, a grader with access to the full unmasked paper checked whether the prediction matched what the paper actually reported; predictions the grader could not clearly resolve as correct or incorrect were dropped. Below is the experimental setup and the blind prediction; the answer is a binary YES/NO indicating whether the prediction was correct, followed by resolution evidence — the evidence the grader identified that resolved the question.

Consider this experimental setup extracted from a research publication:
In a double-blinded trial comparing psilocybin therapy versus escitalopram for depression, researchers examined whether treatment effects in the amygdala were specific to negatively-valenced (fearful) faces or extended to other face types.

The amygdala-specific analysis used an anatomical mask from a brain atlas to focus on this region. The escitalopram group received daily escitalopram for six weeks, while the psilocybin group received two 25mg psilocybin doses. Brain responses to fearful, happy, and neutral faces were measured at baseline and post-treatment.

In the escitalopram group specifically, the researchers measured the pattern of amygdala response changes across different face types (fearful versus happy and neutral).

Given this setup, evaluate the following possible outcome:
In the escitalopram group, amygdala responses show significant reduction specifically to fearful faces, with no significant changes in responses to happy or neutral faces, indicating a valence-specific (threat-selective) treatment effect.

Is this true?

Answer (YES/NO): YES